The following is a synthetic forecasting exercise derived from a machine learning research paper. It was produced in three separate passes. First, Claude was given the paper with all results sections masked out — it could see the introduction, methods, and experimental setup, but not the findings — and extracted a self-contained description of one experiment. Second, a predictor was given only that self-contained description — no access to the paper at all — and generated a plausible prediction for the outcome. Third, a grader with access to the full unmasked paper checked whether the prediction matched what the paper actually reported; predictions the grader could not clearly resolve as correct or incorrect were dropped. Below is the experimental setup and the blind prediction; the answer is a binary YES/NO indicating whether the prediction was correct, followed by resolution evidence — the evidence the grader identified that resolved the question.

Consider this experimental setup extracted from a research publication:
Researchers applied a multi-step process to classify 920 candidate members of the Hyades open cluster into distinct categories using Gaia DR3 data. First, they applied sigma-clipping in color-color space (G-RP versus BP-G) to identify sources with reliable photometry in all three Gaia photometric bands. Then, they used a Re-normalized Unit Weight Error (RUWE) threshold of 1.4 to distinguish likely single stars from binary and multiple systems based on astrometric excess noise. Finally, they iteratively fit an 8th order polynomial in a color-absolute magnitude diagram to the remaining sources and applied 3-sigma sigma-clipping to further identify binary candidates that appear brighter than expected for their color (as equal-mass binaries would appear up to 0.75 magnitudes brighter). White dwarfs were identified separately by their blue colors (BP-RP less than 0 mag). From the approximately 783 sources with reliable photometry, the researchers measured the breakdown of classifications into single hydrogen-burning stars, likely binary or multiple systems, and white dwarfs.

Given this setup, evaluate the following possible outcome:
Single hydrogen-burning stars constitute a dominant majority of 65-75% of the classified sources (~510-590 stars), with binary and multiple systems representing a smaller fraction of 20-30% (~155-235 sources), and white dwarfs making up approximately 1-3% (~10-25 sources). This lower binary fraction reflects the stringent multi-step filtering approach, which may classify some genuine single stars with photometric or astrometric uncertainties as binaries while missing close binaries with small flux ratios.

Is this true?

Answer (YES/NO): NO